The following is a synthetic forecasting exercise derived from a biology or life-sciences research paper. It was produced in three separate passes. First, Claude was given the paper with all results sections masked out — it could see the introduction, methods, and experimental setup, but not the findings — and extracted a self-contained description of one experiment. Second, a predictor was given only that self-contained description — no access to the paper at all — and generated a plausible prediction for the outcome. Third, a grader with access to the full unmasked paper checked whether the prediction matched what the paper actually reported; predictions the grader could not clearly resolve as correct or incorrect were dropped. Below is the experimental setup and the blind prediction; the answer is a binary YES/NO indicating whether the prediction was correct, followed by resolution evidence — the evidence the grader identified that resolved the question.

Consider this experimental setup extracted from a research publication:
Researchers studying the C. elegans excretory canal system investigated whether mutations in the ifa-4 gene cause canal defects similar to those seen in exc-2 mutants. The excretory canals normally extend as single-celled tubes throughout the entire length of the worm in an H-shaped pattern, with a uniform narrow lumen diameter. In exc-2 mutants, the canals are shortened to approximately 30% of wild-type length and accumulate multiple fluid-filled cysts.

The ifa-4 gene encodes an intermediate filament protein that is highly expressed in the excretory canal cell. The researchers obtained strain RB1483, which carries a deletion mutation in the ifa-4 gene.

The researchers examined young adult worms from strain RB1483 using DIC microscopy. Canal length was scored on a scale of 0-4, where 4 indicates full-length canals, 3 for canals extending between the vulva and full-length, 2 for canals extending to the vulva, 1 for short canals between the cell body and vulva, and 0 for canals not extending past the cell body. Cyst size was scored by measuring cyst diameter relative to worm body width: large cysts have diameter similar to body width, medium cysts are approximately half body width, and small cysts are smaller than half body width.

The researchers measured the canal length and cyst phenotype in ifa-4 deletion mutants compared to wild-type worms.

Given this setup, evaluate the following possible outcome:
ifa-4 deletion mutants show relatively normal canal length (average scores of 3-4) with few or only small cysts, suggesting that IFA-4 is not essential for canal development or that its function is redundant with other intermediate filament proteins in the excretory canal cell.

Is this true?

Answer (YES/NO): NO